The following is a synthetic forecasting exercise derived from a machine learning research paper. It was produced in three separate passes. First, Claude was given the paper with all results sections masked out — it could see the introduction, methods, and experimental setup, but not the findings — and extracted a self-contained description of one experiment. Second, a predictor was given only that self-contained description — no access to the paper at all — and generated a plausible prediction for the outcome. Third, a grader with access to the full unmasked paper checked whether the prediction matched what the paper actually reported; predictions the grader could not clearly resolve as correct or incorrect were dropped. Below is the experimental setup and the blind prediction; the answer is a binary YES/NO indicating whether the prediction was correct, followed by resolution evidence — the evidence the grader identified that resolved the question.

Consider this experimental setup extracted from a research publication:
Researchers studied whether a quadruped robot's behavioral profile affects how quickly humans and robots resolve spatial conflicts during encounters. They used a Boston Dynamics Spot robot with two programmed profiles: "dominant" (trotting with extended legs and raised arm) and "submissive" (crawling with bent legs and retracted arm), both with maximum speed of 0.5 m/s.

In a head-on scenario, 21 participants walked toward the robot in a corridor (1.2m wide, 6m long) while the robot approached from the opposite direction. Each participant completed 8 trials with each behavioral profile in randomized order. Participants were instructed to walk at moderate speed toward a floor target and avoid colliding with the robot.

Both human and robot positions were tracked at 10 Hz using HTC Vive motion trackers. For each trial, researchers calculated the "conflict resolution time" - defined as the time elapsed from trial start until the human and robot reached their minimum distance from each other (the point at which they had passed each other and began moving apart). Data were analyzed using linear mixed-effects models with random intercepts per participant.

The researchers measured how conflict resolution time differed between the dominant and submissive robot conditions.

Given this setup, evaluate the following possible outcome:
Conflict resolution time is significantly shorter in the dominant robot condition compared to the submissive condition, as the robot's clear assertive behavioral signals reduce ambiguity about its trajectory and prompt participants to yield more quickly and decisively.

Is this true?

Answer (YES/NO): NO